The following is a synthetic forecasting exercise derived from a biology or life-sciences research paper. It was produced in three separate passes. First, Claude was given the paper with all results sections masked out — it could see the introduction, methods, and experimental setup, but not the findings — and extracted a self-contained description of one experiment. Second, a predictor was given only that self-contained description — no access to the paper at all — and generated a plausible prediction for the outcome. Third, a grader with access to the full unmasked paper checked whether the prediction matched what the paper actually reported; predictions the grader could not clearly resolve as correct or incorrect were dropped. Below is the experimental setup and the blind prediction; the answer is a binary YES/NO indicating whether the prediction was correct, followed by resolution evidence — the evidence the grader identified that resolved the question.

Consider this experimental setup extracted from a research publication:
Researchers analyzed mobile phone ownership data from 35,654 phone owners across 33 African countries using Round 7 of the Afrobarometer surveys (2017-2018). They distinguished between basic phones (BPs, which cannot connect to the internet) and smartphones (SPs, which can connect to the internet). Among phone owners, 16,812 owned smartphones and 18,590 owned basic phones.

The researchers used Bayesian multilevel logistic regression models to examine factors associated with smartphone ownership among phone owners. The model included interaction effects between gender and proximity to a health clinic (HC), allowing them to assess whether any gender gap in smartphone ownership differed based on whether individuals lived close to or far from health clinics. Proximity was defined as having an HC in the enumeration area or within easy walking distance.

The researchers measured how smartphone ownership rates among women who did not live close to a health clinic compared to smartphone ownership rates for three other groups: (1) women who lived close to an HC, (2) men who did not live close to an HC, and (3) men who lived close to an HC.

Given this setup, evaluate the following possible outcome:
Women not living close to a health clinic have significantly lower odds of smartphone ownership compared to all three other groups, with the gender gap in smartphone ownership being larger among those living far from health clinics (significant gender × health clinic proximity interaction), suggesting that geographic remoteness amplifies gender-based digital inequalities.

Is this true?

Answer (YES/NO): NO